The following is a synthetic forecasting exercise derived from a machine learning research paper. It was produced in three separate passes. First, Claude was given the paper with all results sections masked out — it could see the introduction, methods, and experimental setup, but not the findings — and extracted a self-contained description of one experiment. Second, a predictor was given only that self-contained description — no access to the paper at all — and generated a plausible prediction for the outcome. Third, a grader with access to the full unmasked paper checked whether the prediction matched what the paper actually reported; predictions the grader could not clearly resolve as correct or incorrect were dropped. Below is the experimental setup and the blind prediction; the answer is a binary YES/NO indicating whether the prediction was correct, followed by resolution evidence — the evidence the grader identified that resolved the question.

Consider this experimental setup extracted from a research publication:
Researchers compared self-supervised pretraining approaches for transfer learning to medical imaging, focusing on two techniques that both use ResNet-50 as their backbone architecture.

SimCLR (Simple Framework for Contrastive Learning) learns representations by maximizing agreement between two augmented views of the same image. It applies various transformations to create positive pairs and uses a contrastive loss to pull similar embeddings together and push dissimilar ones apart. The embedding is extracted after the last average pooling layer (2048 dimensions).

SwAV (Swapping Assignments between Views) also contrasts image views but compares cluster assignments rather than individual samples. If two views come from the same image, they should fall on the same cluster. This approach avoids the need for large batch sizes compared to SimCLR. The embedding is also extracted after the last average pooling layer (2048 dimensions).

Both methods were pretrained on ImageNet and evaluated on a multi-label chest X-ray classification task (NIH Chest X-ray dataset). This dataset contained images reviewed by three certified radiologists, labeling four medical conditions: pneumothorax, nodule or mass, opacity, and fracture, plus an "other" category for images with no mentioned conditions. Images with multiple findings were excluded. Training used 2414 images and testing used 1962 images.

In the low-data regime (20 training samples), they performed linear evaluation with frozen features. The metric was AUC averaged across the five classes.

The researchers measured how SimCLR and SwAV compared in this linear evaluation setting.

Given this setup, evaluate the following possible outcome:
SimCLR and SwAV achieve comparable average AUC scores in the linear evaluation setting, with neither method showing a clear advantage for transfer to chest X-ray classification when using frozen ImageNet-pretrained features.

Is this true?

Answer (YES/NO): YES